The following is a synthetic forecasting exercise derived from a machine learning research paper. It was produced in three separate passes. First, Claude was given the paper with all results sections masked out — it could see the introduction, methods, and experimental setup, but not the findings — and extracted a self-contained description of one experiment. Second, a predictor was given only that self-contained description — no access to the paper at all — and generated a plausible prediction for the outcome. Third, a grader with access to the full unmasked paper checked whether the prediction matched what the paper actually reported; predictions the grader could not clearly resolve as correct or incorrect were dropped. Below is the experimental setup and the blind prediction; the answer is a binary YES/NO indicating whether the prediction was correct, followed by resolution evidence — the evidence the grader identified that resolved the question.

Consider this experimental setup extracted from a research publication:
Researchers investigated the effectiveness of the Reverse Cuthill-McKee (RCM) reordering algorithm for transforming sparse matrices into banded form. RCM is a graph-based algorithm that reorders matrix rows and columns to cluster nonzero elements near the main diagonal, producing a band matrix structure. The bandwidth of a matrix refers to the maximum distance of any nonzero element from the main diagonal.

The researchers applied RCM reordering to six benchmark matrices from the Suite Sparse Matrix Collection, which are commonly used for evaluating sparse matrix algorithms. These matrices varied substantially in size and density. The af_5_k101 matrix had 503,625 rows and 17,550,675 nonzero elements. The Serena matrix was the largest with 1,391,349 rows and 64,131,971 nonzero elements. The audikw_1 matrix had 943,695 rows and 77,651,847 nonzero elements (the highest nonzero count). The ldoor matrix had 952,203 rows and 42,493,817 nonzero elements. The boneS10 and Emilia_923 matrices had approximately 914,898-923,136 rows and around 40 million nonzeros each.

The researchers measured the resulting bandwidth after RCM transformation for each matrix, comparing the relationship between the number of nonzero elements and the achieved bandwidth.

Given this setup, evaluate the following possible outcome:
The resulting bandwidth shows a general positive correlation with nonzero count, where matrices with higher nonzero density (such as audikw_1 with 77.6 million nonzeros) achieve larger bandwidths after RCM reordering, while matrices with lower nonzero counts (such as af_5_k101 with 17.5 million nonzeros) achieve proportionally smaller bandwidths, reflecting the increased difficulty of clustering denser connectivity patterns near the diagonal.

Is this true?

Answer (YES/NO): NO